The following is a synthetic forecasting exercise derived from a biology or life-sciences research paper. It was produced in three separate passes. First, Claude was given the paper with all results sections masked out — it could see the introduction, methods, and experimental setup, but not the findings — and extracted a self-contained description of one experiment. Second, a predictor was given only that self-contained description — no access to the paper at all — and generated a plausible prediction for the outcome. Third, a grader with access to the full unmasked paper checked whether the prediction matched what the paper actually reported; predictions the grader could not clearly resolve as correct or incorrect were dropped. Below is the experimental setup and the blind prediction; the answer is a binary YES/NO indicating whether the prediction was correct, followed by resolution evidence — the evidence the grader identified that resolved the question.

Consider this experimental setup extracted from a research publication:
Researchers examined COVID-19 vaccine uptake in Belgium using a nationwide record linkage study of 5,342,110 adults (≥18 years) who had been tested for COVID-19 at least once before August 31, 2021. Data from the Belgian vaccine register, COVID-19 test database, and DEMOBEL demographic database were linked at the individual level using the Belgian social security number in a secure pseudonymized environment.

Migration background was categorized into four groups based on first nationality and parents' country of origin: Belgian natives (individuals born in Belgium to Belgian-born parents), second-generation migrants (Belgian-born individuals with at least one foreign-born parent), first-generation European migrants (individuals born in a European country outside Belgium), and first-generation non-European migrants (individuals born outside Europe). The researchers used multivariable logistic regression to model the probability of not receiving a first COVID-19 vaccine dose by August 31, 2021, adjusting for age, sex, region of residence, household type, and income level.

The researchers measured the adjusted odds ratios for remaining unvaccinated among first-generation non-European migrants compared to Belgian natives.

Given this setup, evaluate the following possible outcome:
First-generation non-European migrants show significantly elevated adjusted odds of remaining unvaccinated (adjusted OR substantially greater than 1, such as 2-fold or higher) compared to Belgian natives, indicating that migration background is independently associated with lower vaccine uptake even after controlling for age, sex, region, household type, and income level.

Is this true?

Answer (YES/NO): YES